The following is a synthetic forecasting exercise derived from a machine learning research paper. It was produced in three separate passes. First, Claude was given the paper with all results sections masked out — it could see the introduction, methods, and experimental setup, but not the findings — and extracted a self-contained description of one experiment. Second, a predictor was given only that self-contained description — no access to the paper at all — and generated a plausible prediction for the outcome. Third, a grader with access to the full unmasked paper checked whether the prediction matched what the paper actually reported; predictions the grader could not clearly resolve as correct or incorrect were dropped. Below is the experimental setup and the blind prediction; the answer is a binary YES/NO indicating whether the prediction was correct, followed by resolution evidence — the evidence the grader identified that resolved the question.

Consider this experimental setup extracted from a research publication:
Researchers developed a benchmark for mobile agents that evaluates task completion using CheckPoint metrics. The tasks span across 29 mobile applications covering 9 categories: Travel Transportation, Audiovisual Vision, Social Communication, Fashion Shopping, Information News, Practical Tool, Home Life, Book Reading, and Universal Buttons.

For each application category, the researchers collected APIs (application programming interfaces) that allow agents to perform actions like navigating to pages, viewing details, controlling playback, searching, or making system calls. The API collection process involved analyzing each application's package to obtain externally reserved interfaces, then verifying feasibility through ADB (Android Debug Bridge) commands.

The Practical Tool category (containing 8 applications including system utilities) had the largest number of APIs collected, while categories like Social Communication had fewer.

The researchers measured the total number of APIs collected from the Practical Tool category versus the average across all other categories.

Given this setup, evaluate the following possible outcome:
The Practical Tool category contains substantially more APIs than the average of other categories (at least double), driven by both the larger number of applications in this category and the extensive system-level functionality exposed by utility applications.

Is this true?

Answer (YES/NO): YES